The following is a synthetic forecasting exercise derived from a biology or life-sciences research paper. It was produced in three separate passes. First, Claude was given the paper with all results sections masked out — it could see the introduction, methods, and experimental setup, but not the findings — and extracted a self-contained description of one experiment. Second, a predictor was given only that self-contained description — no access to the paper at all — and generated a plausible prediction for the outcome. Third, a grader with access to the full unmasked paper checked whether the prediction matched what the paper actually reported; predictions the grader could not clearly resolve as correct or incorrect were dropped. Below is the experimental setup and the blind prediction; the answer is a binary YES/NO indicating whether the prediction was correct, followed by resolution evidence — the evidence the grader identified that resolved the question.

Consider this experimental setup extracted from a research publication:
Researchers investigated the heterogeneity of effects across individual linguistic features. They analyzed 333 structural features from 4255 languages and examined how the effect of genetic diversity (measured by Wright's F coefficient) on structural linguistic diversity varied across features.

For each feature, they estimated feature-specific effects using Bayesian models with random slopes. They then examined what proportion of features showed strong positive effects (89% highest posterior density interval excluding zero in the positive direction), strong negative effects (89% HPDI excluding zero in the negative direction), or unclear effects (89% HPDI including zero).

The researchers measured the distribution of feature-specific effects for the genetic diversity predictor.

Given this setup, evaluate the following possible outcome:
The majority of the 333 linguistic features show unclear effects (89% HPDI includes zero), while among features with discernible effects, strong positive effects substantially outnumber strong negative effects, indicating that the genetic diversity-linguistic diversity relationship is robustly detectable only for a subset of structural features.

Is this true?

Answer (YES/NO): YES